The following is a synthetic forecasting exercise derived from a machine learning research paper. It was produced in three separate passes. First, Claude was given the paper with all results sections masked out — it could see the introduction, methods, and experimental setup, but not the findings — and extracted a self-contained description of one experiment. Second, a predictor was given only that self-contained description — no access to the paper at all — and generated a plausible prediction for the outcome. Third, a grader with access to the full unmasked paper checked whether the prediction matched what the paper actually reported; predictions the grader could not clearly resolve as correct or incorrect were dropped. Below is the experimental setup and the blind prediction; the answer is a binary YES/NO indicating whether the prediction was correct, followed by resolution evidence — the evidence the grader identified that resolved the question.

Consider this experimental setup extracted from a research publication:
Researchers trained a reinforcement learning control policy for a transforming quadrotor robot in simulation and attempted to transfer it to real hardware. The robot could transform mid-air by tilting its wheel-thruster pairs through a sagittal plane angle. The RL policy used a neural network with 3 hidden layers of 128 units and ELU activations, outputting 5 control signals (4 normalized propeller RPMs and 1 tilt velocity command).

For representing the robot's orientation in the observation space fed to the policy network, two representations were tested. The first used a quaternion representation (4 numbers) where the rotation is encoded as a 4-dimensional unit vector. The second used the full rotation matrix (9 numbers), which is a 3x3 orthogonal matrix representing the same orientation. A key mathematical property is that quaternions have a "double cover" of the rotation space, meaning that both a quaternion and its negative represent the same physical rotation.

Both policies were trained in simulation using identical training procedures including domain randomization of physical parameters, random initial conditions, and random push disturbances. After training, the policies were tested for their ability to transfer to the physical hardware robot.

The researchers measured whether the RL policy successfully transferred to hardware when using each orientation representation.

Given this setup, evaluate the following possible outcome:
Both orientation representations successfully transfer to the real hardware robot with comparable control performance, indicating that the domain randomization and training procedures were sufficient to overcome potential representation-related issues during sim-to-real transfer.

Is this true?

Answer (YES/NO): NO